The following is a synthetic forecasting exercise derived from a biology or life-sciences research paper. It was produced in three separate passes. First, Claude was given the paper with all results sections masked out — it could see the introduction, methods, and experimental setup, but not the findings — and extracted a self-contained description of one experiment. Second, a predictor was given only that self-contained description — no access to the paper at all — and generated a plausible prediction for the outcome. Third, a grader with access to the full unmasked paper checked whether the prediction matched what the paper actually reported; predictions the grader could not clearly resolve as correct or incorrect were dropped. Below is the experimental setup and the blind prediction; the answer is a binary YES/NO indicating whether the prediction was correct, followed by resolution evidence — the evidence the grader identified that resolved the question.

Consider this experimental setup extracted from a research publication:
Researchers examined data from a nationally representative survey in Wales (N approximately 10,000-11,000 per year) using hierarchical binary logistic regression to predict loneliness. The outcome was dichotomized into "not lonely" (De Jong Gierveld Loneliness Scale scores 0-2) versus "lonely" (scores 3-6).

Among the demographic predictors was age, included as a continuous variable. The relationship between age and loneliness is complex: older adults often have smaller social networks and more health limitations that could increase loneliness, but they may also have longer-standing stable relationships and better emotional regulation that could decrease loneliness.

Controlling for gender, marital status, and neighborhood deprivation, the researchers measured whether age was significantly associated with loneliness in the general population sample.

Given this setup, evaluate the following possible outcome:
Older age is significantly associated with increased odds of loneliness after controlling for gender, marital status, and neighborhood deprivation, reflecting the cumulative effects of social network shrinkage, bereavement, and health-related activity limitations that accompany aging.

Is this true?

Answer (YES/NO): NO